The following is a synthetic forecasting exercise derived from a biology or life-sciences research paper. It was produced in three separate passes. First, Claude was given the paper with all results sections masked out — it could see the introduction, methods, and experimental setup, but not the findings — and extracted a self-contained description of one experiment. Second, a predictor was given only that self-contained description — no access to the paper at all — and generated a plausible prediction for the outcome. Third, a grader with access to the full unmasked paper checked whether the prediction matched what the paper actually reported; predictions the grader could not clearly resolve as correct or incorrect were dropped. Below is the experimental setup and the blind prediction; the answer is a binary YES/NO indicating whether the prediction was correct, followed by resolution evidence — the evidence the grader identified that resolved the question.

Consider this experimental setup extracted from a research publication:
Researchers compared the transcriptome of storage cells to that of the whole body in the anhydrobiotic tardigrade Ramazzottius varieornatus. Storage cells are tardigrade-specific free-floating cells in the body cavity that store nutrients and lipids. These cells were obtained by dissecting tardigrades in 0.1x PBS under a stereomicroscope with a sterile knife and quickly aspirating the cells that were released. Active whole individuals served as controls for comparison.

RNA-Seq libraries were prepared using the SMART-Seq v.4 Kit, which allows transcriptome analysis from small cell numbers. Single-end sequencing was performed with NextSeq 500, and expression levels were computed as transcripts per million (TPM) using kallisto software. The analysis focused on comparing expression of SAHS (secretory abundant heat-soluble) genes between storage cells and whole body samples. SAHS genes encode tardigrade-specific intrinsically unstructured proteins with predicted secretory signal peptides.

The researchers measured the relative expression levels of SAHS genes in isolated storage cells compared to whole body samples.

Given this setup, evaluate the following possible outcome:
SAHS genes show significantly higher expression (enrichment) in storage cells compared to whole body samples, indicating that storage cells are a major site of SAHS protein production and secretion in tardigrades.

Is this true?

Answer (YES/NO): YES